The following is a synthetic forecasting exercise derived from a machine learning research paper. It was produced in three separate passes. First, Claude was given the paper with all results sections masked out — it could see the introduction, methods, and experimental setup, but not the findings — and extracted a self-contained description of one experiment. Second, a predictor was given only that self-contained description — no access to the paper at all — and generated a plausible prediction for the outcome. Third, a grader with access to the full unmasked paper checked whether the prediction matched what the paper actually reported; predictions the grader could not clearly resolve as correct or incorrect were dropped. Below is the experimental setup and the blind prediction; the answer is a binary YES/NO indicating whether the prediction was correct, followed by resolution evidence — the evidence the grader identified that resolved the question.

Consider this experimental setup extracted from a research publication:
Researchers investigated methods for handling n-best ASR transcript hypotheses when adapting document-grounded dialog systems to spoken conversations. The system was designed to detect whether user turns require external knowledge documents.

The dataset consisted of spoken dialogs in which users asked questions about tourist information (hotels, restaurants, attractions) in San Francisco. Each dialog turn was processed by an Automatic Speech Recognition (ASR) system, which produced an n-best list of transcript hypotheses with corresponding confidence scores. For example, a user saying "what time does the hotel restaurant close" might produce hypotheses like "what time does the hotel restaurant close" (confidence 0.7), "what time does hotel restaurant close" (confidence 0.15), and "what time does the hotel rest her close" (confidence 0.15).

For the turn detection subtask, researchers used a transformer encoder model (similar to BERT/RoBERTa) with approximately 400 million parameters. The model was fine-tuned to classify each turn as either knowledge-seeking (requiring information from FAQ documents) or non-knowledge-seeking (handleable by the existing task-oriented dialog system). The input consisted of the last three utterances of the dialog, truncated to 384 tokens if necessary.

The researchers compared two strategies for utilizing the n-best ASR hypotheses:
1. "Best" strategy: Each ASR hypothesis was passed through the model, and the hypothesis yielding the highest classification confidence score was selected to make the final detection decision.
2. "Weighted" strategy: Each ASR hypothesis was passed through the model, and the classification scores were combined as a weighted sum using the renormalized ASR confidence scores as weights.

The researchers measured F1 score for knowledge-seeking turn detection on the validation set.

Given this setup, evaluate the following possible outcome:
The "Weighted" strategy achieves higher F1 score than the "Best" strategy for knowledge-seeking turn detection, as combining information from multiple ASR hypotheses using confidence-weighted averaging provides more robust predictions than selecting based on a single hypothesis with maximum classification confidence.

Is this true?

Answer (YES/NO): NO